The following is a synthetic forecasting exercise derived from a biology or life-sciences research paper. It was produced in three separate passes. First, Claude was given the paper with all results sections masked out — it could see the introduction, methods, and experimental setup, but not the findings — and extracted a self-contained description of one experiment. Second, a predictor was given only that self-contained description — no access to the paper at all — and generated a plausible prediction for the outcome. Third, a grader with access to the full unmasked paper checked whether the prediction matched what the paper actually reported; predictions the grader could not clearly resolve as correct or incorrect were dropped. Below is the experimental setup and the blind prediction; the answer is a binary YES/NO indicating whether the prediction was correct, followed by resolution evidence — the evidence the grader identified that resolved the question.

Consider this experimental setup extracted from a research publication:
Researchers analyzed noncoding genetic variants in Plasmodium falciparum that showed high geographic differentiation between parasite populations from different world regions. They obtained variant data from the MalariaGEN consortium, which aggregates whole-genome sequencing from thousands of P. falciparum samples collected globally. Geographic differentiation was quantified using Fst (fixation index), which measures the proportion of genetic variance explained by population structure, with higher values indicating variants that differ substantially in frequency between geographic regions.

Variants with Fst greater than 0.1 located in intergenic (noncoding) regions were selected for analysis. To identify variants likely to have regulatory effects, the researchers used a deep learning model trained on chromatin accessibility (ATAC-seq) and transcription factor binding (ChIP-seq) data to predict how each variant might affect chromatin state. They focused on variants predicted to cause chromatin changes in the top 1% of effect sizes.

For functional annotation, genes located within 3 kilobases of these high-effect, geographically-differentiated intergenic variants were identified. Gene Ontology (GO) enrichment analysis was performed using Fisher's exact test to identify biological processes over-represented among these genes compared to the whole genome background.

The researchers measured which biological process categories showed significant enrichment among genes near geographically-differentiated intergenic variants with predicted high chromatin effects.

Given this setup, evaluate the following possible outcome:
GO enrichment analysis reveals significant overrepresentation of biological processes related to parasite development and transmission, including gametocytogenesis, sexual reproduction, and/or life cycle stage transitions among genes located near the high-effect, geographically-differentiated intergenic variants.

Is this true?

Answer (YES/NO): NO